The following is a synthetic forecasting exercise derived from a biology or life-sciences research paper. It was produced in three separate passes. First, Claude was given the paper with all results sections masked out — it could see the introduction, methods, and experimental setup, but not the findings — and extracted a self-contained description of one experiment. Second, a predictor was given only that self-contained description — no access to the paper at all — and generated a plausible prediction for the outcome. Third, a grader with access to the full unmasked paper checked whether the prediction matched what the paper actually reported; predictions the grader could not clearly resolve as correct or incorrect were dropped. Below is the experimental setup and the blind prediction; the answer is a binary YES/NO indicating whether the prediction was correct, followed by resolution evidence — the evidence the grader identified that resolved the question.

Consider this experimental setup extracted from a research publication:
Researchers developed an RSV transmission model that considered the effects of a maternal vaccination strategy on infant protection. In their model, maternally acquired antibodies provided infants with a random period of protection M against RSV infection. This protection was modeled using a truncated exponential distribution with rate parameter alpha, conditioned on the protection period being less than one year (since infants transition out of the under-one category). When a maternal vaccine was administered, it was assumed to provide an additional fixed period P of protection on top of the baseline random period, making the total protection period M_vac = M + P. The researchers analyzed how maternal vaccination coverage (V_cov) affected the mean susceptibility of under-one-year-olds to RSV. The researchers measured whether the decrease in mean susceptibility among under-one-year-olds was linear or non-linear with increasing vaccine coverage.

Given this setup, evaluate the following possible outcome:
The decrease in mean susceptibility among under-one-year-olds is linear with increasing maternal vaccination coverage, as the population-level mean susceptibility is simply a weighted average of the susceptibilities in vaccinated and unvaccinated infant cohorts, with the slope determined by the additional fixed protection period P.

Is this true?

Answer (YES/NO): YES